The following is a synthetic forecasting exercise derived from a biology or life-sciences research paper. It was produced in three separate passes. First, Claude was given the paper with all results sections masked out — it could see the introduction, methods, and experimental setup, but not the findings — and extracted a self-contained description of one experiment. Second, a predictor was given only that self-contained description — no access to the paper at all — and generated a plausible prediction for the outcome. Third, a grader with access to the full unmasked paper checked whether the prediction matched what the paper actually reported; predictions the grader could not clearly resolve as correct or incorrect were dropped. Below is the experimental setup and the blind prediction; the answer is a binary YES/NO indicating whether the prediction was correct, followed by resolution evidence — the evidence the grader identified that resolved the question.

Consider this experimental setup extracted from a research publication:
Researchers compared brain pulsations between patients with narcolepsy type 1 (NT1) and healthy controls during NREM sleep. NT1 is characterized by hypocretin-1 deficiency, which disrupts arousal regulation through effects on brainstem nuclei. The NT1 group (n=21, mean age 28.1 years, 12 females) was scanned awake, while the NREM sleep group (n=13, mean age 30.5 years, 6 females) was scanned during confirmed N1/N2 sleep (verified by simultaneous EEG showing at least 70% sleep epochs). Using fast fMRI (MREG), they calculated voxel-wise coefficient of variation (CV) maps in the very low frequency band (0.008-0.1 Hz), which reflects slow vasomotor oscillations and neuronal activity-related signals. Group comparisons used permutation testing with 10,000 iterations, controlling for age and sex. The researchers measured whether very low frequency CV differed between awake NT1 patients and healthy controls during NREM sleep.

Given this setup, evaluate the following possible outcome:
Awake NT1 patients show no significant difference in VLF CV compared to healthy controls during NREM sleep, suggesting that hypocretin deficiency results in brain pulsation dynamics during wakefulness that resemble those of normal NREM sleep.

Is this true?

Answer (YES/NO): YES